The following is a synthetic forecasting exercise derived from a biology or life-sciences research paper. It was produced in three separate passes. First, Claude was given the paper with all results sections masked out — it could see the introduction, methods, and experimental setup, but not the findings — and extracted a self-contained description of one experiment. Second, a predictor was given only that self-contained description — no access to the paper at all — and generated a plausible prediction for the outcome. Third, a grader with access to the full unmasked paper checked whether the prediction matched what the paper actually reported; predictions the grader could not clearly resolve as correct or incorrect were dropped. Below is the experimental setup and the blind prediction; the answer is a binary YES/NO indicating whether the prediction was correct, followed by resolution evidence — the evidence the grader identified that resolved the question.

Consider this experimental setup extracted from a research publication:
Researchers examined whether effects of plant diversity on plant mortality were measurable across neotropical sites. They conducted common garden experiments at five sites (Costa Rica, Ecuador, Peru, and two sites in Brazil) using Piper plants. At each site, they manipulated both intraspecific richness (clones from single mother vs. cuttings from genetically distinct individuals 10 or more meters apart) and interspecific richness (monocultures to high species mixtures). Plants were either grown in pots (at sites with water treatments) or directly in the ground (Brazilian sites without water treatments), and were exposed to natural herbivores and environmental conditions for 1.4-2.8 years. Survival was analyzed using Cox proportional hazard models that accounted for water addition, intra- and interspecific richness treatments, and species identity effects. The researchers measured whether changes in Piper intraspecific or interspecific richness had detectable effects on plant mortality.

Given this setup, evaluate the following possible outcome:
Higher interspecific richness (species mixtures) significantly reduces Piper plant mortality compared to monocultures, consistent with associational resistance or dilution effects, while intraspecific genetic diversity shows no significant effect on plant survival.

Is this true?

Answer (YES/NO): NO